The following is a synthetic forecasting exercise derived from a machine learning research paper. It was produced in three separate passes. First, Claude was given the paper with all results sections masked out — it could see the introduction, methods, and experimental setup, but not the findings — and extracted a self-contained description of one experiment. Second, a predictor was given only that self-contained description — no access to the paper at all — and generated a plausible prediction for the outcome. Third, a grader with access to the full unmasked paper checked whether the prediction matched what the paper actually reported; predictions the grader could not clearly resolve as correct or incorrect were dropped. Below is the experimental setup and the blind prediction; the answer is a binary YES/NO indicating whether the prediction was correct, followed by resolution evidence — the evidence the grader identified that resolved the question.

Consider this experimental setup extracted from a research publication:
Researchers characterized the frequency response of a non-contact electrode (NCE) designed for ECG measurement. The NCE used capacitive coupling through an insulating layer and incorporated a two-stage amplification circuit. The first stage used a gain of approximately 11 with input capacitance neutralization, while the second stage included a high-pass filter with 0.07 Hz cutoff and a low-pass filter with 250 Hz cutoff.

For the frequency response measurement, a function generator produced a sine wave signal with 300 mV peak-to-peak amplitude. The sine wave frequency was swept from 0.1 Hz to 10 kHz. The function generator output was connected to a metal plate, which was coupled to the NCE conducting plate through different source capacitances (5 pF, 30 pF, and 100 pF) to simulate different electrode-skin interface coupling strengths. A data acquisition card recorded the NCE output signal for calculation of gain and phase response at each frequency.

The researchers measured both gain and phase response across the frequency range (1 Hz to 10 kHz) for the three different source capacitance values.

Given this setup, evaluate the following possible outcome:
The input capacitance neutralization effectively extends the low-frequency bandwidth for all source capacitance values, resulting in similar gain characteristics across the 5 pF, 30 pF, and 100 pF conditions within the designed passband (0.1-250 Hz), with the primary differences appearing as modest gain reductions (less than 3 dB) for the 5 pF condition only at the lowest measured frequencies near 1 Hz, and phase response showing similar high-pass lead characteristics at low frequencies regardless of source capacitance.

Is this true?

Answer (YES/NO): NO